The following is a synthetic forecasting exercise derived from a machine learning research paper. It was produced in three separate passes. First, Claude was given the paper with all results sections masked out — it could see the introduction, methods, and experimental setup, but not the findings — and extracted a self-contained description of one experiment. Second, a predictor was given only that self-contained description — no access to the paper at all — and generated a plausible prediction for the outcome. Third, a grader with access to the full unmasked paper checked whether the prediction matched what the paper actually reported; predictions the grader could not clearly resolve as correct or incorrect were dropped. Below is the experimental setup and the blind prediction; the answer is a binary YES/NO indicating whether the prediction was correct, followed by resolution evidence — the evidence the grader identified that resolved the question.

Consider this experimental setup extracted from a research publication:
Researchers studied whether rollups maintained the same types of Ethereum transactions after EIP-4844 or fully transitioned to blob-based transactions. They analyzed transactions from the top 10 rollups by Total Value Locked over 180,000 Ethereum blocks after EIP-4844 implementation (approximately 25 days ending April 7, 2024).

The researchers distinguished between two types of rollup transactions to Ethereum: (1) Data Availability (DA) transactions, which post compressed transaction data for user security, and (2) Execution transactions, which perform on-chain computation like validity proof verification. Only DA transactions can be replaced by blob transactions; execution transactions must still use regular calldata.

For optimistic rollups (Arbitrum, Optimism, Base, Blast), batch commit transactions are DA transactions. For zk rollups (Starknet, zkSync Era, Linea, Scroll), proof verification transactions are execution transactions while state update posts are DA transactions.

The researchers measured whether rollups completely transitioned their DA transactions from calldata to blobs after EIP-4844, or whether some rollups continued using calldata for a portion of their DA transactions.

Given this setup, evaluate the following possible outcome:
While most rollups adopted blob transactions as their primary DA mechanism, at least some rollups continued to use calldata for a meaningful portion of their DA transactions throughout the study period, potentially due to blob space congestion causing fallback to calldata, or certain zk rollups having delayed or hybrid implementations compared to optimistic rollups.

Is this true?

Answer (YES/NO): YES